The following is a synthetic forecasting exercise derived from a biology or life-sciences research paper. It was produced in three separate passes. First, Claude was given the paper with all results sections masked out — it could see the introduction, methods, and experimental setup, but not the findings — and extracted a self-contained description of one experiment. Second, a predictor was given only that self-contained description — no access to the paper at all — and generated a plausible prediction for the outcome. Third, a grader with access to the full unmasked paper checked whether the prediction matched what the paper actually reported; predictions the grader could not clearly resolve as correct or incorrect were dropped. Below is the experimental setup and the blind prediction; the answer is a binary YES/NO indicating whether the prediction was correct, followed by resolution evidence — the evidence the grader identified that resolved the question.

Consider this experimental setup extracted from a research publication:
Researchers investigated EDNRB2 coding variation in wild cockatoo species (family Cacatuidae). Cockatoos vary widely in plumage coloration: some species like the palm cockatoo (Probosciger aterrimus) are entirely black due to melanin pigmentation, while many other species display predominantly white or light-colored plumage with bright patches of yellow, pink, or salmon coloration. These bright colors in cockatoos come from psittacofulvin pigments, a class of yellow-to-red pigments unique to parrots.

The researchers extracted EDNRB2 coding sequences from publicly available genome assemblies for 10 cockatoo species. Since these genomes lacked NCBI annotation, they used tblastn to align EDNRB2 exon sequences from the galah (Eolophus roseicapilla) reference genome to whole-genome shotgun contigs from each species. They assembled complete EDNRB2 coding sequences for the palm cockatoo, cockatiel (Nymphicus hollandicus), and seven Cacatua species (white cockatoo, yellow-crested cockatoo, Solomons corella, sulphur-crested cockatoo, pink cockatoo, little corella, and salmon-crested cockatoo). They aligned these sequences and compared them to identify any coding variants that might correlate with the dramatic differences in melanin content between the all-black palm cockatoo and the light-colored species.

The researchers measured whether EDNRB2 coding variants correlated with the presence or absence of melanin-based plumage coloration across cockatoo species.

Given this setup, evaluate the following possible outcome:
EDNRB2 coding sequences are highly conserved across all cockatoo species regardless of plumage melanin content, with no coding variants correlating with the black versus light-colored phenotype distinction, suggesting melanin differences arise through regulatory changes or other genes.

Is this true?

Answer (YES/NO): NO